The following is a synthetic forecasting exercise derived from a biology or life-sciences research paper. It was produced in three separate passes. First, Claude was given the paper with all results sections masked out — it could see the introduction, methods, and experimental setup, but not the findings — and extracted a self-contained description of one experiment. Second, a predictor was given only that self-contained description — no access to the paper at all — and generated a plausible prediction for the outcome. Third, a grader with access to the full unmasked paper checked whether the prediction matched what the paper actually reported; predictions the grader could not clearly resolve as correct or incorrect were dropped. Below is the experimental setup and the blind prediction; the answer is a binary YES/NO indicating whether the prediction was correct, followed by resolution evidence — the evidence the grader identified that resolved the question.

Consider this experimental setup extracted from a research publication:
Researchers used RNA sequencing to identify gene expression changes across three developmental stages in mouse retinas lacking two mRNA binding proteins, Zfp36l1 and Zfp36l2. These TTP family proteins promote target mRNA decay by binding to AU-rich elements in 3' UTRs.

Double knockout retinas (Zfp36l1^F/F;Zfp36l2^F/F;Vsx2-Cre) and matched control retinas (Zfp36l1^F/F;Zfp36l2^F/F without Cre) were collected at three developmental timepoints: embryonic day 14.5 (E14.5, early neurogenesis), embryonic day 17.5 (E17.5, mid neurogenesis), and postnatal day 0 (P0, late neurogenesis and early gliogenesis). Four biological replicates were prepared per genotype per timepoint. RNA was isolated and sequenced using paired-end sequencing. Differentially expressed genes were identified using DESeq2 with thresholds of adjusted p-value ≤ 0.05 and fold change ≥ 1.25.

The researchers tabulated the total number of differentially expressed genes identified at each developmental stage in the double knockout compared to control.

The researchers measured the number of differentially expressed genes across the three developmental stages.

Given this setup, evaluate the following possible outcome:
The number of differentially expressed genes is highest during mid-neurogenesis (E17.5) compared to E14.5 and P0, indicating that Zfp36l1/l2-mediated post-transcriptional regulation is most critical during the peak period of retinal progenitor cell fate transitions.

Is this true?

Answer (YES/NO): NO